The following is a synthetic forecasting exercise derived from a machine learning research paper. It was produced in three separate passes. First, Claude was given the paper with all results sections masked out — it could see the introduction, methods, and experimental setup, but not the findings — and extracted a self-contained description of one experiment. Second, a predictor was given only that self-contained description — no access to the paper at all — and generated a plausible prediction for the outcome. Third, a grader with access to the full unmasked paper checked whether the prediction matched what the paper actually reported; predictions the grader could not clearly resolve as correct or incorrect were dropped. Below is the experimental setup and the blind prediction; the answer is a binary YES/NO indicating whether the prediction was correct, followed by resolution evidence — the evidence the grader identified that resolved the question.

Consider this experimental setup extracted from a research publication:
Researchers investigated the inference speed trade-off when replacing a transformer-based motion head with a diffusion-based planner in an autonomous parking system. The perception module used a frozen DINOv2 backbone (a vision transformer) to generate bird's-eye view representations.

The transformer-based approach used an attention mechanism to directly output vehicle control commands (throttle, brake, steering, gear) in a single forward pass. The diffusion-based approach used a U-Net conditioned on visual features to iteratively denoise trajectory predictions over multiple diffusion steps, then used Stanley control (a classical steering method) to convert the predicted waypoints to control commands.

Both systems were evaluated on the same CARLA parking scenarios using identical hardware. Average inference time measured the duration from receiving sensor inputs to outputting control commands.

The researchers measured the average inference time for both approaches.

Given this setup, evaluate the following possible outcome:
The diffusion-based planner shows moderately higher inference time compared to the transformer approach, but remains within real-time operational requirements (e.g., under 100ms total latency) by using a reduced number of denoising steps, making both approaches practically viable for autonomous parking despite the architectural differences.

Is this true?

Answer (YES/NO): NO